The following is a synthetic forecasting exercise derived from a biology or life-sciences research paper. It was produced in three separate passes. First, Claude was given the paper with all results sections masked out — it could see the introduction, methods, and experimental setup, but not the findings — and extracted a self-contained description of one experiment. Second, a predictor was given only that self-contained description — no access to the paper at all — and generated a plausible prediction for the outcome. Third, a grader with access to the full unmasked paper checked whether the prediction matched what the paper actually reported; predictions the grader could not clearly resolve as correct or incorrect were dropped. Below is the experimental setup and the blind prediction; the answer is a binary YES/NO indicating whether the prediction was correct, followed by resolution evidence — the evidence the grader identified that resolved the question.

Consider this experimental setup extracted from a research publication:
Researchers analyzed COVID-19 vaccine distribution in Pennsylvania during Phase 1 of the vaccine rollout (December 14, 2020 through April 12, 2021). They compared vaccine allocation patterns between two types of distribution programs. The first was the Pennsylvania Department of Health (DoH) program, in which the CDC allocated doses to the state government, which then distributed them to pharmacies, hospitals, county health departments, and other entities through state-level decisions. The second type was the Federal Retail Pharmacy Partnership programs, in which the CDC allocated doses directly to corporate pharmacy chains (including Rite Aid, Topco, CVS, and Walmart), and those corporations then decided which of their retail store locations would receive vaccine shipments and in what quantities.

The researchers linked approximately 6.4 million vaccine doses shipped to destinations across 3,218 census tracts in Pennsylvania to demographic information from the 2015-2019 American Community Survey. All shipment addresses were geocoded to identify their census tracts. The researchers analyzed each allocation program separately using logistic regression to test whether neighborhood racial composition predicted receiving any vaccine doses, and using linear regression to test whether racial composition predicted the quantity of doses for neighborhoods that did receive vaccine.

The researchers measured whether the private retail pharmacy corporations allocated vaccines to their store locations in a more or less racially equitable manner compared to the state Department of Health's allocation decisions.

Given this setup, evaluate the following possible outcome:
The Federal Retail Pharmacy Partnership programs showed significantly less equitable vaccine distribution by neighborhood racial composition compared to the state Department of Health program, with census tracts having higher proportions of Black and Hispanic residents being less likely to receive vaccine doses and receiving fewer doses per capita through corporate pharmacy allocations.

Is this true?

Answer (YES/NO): NO